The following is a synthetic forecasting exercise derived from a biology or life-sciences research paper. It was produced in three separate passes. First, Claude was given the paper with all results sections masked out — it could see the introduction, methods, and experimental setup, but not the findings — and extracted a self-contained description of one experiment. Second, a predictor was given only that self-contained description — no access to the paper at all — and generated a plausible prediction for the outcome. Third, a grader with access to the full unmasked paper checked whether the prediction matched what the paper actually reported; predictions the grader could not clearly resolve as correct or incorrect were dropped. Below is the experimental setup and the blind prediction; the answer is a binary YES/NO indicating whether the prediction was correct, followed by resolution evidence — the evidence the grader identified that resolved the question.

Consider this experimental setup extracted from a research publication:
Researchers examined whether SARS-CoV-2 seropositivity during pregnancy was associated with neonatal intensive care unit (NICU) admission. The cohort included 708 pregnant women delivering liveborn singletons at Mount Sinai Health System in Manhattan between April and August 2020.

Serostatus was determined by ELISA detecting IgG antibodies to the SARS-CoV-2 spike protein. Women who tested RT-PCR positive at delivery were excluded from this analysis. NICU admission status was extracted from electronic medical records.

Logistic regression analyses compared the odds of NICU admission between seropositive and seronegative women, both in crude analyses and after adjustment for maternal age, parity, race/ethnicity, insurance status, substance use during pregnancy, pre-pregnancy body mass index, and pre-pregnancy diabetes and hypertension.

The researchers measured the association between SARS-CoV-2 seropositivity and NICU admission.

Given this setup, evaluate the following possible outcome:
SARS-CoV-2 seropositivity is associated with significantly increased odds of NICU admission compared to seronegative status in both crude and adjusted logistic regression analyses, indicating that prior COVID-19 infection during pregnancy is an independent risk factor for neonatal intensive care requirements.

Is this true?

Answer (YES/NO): NO